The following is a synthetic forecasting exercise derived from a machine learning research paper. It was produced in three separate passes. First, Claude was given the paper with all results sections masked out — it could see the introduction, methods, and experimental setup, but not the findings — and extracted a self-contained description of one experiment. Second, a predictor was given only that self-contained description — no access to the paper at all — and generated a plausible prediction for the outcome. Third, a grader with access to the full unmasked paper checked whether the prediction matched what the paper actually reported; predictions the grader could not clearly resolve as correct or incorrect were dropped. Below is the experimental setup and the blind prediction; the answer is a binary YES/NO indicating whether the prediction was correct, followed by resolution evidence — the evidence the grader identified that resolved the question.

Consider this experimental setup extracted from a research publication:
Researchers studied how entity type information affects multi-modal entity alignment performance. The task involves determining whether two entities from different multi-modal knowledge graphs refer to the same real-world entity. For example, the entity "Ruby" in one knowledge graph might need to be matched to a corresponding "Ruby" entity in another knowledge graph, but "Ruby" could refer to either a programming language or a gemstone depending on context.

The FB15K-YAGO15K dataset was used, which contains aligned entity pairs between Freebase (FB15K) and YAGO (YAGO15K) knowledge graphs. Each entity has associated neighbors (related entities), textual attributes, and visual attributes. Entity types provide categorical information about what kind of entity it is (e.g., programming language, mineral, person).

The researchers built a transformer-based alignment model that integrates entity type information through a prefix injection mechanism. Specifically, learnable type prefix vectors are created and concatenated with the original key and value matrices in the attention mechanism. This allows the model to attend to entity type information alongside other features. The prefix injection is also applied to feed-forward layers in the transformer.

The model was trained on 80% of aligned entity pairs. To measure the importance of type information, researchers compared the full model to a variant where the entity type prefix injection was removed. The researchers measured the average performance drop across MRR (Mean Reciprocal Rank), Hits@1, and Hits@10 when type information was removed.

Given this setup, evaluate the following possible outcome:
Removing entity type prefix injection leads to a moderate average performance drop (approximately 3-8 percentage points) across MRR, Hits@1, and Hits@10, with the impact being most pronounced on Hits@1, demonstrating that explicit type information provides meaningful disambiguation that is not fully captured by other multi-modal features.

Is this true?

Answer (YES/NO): NO